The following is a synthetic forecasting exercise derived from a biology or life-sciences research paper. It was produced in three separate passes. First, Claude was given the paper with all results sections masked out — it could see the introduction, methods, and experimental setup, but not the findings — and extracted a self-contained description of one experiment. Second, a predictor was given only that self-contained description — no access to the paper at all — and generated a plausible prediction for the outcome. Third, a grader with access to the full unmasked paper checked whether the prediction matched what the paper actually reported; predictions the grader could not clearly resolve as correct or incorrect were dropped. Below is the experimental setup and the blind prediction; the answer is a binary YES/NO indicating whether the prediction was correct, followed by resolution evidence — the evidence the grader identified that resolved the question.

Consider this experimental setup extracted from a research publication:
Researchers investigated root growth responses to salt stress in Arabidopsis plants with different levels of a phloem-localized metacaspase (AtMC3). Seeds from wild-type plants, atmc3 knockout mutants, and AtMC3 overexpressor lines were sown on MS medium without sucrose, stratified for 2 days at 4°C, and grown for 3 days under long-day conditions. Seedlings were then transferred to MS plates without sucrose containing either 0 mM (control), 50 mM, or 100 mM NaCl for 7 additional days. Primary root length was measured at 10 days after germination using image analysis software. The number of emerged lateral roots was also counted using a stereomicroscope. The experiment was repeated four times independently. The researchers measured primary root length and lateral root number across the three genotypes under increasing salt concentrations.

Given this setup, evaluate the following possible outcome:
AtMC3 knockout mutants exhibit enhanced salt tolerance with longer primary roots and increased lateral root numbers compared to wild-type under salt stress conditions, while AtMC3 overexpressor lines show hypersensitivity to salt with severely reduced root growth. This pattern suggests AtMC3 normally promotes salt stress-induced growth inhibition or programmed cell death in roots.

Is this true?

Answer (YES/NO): NO